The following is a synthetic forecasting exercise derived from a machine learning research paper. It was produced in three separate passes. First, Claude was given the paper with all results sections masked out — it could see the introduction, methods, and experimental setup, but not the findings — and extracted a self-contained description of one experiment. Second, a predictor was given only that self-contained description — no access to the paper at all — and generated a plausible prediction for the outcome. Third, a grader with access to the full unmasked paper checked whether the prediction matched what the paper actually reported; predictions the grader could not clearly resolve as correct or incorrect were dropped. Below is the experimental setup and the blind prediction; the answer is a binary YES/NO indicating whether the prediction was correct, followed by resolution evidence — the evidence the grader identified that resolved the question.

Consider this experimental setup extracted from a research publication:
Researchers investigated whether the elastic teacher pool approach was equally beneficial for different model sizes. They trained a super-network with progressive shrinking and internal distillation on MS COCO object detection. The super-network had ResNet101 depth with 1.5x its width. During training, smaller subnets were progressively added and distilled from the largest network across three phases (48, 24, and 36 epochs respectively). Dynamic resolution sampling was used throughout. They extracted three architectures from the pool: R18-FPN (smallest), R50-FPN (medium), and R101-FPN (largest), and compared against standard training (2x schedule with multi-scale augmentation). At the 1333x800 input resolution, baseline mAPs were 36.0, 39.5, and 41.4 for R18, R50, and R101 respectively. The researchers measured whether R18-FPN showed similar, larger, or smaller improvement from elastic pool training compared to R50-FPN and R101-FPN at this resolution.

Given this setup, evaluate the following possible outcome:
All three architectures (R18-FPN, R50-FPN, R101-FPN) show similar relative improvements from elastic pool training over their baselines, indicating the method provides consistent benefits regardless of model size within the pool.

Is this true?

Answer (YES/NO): NO